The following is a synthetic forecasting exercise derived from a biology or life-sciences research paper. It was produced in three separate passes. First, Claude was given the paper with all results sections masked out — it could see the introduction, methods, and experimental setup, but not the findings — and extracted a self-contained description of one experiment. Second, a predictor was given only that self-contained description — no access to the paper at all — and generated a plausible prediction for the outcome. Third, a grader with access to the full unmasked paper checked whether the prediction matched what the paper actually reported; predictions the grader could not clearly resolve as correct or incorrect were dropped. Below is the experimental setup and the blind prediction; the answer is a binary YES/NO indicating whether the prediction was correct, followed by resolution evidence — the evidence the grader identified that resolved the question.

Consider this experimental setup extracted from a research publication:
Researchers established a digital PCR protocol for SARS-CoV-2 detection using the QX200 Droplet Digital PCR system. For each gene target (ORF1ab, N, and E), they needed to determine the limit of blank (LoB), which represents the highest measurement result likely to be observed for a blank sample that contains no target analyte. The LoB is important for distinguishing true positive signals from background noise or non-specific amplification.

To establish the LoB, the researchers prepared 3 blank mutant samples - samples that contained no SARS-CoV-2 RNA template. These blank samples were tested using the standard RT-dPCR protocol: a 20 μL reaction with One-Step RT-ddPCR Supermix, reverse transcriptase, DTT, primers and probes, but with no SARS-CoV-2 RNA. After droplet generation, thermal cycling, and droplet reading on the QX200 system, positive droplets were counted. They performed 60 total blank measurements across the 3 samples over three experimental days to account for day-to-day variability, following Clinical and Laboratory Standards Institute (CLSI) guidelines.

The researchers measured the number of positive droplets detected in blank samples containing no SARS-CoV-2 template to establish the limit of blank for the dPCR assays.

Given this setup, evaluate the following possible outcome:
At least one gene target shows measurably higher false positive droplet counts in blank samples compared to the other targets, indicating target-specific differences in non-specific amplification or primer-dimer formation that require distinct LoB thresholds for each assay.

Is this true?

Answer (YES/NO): NO